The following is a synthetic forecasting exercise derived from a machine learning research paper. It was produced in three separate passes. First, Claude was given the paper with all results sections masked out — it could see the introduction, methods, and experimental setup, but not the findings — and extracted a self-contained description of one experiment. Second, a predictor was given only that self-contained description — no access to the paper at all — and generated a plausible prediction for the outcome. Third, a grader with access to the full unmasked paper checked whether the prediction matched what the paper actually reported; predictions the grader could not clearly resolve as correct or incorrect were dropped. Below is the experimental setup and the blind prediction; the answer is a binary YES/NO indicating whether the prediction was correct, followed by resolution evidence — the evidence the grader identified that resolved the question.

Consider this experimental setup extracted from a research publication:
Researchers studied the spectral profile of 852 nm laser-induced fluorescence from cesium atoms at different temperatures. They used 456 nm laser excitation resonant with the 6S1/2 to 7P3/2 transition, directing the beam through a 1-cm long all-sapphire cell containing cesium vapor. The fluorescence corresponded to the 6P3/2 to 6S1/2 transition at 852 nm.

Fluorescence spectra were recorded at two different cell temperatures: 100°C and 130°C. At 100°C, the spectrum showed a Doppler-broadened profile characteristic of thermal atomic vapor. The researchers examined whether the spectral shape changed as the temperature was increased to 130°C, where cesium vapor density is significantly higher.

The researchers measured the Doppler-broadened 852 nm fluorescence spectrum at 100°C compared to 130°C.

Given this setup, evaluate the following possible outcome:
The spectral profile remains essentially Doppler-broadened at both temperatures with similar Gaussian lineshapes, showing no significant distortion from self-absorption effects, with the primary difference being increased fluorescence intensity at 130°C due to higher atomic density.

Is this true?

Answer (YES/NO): NO